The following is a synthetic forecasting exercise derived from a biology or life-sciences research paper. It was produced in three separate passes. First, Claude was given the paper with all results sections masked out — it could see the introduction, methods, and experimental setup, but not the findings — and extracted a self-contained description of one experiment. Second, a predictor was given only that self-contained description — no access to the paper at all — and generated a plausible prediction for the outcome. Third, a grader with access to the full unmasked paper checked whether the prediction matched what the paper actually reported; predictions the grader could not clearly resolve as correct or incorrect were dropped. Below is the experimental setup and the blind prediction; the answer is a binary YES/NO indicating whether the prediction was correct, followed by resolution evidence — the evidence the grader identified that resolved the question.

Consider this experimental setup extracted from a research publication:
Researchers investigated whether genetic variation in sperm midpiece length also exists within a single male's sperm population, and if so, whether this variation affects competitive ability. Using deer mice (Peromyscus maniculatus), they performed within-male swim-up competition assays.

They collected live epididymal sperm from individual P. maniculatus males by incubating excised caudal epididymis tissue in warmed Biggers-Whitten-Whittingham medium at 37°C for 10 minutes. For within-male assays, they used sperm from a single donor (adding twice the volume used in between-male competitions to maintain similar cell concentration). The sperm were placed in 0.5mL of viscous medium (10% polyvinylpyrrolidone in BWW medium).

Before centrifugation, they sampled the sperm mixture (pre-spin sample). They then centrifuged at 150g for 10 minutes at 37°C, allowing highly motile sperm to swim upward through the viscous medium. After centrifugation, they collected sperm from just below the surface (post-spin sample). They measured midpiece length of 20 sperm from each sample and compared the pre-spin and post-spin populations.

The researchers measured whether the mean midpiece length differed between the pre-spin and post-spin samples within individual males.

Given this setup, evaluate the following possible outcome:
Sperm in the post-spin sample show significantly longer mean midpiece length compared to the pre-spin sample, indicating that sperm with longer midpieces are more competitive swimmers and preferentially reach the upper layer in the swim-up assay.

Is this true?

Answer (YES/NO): YES